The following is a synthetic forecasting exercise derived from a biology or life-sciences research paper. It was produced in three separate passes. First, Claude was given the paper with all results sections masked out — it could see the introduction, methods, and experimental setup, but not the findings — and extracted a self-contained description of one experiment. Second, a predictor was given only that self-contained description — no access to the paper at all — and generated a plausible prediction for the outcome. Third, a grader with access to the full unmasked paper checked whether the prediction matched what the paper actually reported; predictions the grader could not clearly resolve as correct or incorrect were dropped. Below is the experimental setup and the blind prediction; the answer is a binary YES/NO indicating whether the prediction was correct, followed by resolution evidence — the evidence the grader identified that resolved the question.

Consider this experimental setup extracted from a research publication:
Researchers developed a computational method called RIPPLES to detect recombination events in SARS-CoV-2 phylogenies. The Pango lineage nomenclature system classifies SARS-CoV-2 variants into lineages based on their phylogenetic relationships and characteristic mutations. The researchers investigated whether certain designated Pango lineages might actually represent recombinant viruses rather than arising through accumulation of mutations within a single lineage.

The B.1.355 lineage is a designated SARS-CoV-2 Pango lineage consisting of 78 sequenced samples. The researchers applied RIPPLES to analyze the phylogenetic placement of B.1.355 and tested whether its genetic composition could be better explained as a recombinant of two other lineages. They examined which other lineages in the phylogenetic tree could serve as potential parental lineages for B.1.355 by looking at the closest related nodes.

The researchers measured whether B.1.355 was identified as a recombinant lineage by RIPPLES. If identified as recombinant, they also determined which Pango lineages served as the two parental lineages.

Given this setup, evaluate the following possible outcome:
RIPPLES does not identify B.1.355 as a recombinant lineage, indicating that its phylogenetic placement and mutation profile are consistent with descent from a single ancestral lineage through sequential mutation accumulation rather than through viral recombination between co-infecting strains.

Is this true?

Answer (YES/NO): NO